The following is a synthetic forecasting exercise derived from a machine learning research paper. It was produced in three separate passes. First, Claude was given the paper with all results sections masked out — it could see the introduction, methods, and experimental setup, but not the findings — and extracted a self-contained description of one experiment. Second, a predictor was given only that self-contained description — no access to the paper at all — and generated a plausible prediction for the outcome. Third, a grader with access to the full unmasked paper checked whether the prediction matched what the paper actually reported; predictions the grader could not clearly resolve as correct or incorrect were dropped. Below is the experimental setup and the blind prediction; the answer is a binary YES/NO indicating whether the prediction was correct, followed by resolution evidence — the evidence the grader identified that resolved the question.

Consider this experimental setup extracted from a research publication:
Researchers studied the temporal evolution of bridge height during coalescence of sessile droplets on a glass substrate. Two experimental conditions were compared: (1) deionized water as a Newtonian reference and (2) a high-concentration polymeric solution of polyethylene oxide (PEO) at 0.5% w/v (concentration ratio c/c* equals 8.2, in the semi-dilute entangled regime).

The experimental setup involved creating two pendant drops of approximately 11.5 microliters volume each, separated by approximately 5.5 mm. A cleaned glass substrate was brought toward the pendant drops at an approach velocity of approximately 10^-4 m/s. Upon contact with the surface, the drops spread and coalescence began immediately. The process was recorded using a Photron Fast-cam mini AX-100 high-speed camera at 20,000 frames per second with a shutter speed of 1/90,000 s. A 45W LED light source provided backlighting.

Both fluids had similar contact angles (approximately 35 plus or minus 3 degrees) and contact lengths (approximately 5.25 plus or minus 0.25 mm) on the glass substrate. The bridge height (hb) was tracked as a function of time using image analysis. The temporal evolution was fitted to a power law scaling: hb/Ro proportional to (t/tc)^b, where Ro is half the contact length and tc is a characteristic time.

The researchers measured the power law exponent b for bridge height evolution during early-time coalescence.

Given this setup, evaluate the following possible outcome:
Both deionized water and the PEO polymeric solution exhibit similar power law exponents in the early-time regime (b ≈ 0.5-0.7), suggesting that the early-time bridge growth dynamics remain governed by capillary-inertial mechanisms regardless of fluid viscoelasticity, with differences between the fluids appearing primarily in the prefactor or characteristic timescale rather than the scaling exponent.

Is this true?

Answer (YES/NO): NO